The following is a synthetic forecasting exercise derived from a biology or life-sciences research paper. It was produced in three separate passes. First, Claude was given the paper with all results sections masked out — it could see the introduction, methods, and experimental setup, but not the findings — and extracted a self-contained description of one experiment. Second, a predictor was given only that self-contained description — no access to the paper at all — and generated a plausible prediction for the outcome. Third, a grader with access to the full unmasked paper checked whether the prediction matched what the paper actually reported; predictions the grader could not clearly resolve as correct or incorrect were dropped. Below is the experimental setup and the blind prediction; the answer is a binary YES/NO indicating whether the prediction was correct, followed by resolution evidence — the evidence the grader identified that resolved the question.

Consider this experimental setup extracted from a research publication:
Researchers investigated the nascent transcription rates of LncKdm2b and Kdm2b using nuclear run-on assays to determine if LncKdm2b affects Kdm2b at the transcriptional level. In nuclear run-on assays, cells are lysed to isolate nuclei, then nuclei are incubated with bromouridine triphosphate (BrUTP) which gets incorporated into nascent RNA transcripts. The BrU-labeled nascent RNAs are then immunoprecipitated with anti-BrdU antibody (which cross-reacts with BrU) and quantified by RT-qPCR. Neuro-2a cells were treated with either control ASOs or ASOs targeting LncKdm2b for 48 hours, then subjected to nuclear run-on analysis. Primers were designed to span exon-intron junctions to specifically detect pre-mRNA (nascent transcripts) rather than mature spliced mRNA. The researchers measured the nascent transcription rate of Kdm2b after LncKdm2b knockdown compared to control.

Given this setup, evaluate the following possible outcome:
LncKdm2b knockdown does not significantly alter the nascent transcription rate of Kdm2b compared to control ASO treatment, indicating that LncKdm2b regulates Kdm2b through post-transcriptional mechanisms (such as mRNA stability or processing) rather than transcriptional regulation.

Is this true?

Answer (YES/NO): NO